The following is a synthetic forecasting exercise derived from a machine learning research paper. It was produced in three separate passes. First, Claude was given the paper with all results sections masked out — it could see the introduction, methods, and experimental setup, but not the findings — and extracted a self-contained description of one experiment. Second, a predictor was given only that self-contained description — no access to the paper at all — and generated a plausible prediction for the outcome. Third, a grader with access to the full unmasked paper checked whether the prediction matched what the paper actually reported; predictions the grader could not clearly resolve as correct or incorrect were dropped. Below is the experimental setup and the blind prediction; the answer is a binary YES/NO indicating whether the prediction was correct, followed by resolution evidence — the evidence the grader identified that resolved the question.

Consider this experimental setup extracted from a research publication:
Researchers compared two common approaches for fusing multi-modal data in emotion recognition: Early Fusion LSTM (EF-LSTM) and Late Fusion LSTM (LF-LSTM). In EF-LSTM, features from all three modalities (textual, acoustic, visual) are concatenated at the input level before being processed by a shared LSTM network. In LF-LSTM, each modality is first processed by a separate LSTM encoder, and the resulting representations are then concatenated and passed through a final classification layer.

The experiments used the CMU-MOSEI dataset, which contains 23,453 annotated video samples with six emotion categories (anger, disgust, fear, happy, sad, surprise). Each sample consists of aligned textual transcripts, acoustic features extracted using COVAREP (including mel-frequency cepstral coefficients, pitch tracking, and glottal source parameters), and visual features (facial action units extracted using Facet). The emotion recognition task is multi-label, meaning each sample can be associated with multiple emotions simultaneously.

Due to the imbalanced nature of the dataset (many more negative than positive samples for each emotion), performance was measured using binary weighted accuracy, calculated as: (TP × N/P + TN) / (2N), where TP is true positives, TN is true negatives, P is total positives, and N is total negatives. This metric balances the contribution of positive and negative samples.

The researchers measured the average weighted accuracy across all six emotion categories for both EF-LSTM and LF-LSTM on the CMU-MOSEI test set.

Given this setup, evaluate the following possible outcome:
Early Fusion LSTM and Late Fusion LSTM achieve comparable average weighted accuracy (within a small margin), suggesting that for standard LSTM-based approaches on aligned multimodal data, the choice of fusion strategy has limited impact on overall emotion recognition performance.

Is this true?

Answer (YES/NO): YES